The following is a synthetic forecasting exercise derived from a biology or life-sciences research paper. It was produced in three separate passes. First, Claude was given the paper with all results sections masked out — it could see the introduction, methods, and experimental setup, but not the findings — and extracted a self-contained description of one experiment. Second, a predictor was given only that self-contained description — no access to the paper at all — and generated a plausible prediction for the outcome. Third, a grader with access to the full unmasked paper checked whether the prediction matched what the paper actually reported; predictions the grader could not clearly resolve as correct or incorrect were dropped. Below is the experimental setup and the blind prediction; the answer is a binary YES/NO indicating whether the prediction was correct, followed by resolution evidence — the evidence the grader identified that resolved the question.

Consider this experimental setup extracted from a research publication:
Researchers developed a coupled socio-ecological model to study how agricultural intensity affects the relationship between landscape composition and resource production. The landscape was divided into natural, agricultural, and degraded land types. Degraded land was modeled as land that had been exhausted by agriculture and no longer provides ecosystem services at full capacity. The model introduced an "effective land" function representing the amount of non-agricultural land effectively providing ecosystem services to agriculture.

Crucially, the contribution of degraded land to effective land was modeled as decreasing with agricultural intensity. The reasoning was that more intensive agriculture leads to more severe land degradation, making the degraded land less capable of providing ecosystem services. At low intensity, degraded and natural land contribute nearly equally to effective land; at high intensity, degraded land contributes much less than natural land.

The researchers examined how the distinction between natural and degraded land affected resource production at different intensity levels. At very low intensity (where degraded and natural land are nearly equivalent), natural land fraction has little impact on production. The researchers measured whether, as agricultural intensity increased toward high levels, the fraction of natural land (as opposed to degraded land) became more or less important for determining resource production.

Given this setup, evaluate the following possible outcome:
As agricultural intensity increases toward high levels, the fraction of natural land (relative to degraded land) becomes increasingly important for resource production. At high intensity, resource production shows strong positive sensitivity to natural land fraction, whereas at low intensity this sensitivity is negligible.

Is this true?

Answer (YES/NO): NO